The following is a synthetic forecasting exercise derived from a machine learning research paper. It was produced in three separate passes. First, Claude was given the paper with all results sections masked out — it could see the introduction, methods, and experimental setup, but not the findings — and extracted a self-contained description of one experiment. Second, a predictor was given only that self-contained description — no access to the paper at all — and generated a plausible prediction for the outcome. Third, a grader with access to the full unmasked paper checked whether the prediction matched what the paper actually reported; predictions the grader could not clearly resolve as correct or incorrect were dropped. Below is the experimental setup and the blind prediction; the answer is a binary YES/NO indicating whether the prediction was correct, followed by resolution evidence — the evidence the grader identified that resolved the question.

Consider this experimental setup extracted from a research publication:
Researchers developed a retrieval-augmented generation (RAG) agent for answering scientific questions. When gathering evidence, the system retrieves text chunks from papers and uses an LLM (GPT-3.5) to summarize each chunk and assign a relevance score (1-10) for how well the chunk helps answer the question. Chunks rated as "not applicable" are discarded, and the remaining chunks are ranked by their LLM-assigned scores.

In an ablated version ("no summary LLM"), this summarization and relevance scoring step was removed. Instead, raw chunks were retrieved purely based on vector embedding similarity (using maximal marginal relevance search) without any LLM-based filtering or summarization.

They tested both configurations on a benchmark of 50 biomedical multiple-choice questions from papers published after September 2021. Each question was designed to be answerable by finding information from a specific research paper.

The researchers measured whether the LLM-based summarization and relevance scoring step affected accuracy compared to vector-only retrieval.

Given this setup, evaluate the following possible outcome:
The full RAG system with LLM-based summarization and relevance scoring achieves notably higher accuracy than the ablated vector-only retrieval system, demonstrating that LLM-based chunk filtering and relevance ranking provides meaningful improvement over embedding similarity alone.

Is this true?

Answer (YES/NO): NO